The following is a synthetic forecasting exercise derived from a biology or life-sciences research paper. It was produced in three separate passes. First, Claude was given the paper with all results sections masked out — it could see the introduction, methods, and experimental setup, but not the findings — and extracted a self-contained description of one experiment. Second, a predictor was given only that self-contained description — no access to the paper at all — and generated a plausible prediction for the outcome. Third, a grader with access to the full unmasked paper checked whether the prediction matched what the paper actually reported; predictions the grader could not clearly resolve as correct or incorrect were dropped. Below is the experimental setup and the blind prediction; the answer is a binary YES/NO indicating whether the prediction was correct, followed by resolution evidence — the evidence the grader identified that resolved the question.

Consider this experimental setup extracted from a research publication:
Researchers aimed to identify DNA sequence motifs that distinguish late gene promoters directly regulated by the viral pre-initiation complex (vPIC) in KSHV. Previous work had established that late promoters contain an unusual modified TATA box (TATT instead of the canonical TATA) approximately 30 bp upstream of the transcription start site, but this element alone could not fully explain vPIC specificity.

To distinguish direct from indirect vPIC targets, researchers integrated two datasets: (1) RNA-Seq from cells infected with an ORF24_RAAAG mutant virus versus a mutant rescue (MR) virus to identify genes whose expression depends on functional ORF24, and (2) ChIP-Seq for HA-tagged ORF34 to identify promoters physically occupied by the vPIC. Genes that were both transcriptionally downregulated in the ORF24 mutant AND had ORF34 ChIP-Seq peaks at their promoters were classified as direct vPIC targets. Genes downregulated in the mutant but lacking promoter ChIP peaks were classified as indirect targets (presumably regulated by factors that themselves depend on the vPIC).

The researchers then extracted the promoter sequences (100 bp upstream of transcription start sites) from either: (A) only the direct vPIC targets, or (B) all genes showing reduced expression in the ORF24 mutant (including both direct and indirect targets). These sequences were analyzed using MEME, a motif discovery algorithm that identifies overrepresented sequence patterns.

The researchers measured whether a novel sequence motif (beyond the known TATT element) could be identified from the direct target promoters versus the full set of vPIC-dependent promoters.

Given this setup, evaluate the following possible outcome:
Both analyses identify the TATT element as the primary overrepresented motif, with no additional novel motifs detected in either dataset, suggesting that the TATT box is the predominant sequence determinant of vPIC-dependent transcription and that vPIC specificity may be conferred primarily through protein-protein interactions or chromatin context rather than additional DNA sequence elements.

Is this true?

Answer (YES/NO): NO